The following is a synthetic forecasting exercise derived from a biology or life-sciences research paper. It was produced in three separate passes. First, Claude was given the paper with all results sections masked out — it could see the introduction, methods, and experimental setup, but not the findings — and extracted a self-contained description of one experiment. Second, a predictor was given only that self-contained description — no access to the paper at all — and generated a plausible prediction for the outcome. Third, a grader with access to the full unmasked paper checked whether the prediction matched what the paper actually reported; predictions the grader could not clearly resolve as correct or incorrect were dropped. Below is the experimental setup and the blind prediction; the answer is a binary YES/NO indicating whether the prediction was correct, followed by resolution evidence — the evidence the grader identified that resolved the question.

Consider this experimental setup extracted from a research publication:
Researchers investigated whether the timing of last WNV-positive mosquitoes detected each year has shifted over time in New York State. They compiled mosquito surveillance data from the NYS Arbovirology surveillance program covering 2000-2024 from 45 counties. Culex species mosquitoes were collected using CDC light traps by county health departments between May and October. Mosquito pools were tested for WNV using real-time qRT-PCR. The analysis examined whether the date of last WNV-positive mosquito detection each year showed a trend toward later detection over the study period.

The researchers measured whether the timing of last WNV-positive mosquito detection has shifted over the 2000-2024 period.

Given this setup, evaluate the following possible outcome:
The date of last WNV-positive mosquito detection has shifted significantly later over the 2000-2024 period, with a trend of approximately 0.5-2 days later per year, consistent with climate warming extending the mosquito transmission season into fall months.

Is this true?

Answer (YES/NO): NO